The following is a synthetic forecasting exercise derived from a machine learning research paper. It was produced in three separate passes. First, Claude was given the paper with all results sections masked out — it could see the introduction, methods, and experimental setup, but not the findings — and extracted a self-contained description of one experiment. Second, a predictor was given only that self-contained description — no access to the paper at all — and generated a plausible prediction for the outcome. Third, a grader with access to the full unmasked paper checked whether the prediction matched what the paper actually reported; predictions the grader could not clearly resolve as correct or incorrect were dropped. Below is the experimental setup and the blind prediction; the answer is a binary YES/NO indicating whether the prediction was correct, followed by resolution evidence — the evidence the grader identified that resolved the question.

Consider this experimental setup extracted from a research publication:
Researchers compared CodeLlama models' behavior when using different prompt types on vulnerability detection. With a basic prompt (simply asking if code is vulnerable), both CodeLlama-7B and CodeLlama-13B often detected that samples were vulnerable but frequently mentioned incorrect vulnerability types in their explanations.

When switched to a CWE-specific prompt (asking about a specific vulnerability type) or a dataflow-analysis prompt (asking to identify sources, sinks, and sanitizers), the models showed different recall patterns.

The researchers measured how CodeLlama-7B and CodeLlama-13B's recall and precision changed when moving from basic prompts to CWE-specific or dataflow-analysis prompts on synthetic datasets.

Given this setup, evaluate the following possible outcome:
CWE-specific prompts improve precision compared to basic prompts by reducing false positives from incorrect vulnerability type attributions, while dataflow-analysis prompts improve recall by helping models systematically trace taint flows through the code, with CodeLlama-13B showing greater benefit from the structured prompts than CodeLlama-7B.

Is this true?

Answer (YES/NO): NO